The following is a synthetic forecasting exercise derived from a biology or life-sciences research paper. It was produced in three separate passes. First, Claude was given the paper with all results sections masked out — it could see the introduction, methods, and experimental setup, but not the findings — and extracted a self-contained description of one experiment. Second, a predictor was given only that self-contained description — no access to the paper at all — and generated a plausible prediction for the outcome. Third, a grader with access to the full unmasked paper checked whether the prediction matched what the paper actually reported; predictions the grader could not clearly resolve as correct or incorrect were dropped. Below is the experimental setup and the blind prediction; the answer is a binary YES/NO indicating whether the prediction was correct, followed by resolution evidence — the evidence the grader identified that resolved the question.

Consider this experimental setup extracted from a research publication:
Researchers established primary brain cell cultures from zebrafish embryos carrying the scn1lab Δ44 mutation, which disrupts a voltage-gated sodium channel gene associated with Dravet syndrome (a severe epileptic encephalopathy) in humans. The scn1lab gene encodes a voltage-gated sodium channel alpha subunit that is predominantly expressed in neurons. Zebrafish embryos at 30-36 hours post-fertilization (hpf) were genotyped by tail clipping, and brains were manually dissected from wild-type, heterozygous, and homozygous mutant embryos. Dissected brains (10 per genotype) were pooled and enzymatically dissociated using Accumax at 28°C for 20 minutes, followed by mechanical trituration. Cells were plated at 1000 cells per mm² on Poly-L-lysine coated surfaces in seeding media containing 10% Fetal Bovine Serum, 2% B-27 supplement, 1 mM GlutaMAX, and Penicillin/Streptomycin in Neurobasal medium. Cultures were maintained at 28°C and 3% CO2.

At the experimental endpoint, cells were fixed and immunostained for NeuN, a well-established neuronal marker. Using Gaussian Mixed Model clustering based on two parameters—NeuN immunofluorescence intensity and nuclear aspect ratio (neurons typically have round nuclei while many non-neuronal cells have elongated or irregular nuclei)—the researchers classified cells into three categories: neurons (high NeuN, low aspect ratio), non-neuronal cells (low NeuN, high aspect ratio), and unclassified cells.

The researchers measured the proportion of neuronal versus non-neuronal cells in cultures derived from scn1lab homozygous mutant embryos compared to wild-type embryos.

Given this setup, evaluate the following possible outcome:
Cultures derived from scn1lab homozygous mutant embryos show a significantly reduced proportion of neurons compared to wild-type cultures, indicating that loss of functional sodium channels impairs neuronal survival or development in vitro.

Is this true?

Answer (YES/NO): NO